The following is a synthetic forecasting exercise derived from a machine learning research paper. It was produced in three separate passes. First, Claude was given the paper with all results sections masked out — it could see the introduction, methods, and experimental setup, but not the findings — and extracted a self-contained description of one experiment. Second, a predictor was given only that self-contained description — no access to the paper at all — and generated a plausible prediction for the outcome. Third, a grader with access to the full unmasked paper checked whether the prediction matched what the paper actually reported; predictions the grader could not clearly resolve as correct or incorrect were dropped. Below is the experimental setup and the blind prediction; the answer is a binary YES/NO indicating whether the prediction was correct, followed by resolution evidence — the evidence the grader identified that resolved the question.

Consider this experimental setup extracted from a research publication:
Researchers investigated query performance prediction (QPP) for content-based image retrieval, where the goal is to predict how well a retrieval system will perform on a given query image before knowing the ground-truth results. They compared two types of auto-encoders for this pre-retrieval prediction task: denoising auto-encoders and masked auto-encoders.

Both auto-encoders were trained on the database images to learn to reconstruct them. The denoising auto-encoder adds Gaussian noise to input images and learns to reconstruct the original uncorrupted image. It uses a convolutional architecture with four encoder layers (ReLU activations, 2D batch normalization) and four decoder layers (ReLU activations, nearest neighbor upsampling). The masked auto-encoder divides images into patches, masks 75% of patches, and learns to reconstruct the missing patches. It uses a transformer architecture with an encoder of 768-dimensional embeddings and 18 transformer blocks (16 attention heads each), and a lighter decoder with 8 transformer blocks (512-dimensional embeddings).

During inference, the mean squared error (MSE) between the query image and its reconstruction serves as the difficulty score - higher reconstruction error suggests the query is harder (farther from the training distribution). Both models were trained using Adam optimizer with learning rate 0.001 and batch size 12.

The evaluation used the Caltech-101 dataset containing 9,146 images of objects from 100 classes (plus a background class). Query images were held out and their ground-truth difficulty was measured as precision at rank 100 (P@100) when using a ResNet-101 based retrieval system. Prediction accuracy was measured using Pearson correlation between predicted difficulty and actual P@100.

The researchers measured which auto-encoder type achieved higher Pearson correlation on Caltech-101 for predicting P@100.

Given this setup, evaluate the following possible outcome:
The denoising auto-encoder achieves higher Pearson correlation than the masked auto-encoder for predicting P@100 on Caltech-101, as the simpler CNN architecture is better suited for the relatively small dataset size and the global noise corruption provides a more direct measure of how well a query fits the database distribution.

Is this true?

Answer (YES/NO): YES